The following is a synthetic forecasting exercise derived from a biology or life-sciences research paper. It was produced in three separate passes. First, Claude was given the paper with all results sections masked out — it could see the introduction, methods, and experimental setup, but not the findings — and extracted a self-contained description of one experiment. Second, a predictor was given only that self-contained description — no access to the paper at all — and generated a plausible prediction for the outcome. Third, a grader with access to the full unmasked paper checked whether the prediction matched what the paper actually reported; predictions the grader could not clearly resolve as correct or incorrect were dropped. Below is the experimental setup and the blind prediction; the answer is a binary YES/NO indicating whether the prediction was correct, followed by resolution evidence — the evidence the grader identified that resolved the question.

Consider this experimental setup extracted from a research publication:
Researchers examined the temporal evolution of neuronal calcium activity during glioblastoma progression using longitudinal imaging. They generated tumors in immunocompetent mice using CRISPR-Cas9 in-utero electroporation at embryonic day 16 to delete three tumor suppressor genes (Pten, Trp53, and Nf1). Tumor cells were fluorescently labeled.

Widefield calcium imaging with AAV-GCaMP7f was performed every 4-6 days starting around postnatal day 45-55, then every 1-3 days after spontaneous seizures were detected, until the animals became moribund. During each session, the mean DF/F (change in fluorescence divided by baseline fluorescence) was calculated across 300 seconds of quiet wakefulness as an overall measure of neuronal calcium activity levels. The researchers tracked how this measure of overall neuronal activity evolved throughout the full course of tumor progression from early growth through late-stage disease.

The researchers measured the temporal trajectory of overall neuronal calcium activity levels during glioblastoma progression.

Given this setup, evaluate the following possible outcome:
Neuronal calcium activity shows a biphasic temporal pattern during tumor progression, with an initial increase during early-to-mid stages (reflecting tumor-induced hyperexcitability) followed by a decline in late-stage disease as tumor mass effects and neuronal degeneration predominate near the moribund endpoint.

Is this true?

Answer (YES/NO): NO